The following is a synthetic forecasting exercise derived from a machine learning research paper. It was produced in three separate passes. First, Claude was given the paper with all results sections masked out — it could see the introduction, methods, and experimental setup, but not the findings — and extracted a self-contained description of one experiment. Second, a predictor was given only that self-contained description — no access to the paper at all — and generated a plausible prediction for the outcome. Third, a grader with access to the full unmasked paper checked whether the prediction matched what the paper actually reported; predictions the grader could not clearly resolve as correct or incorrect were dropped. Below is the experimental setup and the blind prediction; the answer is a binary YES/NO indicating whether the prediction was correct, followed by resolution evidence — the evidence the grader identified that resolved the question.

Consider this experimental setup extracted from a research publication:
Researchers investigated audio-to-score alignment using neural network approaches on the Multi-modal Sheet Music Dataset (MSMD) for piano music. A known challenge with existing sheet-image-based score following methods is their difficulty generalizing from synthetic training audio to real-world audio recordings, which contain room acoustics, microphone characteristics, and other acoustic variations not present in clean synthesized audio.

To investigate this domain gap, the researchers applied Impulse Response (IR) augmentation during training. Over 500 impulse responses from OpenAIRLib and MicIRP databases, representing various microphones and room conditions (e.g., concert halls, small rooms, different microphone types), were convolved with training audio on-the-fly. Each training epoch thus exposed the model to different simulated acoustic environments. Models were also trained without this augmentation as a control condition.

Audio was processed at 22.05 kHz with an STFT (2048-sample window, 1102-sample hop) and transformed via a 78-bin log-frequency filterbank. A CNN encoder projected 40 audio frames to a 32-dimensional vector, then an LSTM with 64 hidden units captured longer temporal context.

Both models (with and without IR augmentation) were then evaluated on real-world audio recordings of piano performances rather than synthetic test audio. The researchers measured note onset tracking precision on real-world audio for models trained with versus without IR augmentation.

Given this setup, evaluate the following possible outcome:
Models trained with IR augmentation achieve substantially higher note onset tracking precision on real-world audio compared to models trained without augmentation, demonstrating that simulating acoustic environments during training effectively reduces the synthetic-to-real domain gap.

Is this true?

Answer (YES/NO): YES